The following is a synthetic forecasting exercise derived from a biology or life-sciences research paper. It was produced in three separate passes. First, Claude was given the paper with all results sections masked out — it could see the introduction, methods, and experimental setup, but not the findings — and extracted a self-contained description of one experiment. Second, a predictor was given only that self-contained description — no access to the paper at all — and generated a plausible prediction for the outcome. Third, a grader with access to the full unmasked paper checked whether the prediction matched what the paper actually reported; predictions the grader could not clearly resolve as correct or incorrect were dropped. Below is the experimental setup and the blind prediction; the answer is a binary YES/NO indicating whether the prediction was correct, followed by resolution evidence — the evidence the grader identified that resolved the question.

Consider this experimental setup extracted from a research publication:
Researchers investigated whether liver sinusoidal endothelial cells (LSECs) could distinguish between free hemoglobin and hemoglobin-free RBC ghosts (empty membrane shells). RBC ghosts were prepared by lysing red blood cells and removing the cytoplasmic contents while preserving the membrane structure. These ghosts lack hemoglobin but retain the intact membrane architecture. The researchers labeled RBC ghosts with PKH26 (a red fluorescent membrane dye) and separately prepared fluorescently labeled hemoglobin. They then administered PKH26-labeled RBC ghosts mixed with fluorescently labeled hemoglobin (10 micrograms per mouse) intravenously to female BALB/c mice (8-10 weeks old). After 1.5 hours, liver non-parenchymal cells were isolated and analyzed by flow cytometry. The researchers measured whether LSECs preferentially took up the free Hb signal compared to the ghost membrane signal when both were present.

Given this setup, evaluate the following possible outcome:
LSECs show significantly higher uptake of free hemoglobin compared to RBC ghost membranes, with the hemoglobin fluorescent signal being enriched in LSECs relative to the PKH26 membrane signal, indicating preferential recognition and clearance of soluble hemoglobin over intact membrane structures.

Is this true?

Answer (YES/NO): YES